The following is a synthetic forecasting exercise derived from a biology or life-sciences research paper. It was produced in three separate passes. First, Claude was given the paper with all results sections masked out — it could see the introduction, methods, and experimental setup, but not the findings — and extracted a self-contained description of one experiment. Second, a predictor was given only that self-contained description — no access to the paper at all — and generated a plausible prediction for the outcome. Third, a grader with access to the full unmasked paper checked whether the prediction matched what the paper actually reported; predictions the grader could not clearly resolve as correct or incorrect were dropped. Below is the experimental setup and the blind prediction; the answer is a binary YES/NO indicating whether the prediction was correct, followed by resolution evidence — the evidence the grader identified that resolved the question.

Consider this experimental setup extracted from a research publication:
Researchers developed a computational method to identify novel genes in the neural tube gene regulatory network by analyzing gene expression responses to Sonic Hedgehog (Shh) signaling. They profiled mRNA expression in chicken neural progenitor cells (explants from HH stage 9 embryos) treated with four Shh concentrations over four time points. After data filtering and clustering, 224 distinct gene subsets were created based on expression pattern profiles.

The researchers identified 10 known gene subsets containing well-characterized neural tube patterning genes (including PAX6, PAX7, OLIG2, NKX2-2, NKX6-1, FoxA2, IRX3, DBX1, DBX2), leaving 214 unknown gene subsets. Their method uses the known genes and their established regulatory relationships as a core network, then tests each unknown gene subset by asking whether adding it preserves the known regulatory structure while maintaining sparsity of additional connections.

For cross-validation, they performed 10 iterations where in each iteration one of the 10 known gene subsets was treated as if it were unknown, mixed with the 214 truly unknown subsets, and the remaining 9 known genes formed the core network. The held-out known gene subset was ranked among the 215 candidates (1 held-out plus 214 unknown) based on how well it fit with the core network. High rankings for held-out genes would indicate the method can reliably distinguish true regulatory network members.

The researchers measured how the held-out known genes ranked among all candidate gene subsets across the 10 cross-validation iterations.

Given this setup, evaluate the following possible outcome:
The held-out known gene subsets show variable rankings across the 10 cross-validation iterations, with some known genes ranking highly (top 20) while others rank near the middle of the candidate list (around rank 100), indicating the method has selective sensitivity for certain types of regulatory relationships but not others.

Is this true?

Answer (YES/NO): NO